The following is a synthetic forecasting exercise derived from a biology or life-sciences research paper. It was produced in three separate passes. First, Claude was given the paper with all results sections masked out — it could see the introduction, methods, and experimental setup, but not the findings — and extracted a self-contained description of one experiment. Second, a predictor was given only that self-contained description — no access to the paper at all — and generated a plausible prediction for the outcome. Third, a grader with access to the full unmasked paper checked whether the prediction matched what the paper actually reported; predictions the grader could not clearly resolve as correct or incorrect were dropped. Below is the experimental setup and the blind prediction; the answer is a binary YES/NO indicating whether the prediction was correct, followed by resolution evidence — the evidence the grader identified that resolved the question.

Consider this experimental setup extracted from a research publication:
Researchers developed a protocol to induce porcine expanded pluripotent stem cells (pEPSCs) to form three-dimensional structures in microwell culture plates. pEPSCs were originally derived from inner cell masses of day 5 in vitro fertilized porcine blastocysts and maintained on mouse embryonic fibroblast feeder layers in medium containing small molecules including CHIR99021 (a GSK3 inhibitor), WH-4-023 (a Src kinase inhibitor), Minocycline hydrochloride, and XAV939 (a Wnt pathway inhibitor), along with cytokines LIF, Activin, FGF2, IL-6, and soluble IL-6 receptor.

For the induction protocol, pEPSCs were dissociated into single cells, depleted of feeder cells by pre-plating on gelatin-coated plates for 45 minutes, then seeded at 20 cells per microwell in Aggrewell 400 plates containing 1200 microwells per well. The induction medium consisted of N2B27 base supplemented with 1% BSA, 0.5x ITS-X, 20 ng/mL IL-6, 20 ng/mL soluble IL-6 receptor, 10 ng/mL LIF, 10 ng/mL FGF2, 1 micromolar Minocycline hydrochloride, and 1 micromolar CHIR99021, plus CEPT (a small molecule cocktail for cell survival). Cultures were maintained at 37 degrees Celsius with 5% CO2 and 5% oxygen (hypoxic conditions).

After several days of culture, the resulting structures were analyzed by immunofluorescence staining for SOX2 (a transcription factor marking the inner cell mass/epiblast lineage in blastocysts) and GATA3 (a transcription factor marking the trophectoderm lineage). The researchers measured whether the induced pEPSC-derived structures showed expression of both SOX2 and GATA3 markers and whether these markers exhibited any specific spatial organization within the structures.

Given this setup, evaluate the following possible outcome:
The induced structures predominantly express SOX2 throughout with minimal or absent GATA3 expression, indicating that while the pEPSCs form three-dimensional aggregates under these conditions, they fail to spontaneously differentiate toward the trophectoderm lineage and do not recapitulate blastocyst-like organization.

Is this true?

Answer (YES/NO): NO